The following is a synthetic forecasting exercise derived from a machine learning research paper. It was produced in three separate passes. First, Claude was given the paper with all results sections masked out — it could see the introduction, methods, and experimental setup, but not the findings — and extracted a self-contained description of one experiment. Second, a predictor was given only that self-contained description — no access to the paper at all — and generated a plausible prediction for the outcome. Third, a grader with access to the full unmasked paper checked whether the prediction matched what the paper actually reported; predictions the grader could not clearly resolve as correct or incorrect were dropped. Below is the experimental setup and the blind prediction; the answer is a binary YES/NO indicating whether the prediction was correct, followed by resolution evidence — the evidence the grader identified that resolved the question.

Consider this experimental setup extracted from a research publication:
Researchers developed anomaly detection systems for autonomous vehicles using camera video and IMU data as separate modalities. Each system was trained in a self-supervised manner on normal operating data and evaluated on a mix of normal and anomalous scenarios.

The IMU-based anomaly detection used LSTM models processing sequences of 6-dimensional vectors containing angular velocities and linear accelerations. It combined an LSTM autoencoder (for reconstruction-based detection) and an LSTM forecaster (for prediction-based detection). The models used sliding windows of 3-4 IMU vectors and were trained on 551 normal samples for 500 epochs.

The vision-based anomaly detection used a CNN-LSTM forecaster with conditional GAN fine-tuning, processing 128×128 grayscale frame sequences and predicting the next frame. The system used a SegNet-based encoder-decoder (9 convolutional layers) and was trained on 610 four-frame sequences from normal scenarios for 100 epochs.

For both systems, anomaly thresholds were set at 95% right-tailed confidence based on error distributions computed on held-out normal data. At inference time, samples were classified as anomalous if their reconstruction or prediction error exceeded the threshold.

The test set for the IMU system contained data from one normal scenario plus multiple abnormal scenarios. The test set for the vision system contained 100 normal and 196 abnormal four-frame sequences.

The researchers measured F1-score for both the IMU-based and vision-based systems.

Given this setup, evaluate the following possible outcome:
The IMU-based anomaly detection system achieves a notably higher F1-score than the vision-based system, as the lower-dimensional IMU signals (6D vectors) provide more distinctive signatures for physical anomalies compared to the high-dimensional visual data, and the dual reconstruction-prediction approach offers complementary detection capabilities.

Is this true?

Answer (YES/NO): NO